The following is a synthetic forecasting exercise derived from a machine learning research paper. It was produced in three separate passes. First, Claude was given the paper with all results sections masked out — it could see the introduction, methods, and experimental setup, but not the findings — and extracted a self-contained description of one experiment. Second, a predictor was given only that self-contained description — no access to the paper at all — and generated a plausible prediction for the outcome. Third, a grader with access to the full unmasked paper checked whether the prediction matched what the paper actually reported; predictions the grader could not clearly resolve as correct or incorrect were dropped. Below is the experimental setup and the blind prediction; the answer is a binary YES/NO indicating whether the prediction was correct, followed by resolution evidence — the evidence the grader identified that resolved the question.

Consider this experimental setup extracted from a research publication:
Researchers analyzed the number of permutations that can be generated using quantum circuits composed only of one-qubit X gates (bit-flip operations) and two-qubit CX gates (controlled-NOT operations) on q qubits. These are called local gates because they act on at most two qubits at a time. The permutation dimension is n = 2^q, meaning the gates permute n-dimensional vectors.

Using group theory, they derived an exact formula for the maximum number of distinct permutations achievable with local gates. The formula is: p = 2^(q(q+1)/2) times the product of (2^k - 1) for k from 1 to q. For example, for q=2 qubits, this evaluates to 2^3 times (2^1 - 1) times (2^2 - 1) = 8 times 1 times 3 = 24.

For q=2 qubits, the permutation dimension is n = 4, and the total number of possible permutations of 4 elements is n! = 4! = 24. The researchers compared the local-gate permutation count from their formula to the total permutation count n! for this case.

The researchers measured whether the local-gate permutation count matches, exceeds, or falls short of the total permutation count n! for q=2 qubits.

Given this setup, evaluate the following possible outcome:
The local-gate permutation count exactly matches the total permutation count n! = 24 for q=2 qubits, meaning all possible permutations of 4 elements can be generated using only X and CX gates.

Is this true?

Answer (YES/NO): YES